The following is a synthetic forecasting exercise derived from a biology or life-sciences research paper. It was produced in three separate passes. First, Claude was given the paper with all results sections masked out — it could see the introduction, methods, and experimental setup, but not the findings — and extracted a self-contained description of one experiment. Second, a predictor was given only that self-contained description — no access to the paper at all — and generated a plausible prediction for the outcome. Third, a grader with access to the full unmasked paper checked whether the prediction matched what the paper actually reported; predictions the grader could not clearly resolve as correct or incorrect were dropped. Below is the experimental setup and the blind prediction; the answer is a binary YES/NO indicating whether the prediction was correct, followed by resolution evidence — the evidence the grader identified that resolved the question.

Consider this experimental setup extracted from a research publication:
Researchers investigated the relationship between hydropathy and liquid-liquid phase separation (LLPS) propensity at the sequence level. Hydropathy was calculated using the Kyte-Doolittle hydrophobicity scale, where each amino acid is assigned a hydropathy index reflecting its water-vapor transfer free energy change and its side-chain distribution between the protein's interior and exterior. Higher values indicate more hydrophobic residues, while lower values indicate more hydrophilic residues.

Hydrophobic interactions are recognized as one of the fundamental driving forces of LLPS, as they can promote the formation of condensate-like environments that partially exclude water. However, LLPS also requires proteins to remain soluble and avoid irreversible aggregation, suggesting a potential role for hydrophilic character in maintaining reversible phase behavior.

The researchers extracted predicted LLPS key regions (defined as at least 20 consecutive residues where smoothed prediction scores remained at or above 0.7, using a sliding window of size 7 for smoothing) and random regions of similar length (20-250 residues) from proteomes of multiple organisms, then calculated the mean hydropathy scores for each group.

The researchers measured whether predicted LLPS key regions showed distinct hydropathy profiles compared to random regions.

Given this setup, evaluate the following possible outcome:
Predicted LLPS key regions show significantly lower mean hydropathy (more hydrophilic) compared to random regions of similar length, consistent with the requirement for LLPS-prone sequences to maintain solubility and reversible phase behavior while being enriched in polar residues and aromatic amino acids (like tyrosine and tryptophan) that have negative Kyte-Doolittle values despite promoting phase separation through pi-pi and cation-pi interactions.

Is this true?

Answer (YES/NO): YES